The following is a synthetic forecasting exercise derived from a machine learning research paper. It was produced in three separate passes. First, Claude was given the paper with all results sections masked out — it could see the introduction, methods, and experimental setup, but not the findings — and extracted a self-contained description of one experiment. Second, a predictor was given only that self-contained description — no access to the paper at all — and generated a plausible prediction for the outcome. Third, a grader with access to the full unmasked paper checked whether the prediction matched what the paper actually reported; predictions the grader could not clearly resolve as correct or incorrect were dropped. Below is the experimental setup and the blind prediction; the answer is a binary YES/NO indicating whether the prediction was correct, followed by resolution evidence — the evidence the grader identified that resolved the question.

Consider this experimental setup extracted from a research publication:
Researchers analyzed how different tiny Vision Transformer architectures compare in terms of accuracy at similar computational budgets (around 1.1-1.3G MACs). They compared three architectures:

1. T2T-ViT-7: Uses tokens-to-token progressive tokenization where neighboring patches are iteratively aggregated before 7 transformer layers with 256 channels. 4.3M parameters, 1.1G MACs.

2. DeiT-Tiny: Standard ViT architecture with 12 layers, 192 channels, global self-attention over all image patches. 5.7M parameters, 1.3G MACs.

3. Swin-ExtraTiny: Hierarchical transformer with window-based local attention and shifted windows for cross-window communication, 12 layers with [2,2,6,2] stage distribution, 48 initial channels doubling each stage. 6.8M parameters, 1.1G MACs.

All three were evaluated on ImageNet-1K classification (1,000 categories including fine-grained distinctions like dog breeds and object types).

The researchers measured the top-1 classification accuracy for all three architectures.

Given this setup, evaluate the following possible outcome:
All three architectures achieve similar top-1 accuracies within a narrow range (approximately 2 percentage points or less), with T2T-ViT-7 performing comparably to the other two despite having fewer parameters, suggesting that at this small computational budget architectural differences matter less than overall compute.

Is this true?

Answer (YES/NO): NO